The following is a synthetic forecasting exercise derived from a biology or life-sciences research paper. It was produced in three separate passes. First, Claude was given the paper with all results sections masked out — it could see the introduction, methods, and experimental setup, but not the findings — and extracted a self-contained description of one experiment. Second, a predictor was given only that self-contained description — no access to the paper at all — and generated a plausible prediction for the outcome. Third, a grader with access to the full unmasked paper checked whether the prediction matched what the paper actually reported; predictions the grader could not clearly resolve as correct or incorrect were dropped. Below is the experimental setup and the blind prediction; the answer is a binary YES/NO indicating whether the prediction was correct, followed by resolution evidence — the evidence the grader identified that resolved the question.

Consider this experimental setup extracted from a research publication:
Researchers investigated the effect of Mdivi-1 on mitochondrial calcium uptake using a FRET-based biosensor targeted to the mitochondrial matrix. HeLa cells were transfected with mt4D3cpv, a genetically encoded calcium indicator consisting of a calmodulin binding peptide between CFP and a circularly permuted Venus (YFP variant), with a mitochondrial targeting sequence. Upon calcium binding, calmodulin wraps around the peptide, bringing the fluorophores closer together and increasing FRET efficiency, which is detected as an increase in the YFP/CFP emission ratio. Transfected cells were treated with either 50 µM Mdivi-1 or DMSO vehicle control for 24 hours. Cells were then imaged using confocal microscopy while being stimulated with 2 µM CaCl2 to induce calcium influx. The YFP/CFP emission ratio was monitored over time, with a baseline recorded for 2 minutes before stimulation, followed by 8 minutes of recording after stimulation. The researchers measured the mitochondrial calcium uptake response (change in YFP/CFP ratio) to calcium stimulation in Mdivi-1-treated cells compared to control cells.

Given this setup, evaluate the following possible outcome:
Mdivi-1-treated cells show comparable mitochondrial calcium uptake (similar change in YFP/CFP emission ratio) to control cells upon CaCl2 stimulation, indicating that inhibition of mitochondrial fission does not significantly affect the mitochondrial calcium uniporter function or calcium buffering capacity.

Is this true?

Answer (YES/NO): NO